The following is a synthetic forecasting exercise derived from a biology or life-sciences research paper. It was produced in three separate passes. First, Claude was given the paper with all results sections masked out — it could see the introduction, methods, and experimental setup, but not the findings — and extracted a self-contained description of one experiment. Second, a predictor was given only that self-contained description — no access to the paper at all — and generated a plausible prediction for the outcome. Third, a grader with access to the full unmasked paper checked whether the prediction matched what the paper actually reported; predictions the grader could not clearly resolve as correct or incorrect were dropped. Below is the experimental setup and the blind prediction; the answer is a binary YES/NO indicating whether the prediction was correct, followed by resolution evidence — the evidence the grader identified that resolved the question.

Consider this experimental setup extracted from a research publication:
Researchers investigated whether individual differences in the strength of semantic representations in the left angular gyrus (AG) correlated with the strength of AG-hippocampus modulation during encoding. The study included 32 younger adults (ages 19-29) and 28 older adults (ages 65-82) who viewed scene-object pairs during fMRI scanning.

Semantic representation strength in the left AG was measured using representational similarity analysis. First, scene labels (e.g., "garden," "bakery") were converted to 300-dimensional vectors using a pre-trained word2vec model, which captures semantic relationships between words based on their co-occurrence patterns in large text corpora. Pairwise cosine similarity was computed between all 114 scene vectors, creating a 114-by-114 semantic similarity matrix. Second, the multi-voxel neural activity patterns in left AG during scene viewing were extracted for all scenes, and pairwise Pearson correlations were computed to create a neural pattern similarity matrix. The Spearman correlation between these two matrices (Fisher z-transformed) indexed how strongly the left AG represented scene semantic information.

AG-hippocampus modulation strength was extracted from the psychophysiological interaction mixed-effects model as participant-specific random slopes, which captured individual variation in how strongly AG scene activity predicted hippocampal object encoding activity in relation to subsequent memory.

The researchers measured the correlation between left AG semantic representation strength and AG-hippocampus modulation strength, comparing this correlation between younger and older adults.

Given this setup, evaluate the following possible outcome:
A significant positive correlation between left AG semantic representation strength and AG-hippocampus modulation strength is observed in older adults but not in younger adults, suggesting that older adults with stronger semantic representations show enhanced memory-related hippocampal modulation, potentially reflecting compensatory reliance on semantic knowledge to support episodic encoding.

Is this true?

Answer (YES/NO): YES